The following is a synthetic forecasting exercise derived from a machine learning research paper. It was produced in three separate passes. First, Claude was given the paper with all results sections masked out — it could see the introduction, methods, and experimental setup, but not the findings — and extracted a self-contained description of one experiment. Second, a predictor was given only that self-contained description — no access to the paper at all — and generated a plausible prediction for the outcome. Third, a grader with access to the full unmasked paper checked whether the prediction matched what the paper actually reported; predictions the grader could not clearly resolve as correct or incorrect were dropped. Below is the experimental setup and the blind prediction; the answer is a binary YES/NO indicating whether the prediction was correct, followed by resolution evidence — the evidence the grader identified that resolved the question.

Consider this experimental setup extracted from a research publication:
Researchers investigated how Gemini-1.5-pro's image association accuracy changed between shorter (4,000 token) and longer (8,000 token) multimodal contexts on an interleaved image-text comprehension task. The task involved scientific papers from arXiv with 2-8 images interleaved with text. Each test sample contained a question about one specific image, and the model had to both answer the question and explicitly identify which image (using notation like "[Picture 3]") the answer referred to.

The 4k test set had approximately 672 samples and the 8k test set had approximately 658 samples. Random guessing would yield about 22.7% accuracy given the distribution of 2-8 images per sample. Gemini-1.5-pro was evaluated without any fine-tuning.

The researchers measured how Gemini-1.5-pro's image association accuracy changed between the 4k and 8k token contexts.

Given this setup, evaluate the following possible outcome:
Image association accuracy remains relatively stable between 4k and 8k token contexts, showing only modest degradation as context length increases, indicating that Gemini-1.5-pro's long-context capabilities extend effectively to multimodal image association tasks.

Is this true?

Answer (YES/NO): YES